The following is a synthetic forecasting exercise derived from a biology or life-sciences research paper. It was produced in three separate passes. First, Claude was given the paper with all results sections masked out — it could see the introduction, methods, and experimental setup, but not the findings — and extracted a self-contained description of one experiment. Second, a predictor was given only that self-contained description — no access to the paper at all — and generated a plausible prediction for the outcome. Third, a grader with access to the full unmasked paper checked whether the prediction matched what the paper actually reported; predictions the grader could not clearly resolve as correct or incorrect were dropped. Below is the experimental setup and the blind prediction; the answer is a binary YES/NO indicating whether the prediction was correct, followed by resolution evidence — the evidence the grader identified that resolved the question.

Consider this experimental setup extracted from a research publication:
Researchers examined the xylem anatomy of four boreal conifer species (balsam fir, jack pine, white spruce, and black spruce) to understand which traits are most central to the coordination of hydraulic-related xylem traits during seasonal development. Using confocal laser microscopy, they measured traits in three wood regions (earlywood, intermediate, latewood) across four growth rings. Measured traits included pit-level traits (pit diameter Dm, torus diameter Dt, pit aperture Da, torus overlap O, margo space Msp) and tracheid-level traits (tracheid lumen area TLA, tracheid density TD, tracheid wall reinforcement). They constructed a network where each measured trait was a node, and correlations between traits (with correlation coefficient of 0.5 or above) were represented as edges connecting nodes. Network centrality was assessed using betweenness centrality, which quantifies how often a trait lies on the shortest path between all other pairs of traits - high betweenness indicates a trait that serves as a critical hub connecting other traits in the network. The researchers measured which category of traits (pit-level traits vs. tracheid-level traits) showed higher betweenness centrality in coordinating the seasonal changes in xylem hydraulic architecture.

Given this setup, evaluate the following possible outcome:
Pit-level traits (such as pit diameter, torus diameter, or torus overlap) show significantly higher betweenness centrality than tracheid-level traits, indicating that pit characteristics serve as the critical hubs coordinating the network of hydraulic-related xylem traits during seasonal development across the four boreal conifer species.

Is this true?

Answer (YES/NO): YES